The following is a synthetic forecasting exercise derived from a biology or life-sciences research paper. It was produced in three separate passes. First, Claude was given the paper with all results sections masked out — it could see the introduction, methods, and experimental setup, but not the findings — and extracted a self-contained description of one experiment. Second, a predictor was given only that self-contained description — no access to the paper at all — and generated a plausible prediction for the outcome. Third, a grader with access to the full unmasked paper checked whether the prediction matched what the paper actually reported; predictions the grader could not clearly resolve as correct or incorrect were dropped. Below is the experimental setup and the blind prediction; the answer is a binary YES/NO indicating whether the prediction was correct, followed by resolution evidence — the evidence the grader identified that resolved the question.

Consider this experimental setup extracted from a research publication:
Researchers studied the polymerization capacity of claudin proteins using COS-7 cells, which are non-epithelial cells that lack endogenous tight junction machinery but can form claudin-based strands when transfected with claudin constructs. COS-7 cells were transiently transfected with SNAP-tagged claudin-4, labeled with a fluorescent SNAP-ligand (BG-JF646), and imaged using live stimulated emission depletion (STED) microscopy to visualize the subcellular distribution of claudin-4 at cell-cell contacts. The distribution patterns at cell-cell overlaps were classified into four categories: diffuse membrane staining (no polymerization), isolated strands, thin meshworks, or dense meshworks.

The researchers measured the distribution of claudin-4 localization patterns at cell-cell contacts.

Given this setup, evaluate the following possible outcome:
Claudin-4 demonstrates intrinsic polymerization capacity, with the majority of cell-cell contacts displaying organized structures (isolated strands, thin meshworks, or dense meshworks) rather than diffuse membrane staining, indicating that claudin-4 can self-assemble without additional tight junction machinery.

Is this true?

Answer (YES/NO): NO